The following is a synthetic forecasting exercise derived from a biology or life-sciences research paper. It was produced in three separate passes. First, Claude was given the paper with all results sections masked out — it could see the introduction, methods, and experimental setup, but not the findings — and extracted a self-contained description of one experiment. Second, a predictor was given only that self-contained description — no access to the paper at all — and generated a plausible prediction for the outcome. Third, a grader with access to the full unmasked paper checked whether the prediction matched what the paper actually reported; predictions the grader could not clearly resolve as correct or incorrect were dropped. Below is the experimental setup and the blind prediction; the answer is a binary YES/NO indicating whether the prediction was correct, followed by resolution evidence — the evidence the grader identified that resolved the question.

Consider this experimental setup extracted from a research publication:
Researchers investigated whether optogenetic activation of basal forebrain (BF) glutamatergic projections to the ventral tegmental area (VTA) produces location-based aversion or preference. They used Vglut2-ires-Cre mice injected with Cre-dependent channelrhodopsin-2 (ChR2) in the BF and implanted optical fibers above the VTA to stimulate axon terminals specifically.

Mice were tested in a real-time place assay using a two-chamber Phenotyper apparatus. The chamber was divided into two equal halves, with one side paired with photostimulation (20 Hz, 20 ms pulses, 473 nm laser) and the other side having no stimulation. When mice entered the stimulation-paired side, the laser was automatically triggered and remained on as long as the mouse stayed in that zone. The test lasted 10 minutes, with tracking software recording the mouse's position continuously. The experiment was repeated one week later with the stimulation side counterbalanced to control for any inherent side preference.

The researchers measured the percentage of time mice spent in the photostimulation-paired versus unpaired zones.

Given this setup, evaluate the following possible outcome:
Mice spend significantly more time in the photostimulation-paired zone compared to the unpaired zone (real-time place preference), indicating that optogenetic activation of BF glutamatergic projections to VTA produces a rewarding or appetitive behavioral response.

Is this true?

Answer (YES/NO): NO